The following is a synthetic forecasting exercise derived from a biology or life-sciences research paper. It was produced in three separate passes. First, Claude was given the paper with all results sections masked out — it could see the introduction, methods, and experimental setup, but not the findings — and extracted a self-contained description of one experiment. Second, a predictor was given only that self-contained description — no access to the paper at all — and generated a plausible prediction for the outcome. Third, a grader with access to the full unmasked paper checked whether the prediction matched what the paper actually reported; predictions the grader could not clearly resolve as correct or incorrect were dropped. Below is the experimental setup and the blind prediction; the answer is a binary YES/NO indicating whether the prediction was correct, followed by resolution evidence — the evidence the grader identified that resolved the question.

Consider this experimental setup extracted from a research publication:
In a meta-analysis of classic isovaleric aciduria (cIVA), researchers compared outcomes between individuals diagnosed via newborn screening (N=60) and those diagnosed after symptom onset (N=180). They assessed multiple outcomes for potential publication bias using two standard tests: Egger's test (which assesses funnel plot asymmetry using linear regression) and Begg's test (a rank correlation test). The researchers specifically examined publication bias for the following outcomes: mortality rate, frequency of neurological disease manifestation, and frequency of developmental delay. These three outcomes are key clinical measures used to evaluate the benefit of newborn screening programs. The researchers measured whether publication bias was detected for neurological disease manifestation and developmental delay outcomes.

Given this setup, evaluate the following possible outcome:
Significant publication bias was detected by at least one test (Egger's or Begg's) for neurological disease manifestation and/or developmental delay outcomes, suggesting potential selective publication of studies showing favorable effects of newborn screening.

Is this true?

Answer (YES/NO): NO